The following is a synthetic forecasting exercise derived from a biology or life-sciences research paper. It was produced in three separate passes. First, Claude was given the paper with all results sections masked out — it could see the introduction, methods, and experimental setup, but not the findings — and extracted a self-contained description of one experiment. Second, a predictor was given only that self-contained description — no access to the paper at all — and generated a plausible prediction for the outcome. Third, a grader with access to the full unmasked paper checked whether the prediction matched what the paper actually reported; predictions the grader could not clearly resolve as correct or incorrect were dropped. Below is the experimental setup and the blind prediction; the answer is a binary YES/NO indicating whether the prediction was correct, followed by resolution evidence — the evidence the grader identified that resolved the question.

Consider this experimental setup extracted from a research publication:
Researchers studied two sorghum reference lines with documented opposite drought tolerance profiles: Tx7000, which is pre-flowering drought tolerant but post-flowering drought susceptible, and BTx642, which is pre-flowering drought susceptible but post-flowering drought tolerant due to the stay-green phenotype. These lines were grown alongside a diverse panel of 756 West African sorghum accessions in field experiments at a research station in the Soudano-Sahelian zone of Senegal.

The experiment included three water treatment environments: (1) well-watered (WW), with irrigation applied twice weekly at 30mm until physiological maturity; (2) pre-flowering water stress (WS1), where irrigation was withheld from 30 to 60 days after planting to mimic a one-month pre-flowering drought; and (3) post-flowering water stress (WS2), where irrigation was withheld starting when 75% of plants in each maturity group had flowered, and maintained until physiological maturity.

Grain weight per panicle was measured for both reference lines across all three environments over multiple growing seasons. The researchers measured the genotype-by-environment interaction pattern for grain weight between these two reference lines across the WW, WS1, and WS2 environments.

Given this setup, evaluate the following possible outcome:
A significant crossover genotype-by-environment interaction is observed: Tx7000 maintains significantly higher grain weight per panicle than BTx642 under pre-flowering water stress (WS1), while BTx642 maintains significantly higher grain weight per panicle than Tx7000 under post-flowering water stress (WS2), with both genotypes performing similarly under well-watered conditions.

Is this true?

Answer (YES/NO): NO